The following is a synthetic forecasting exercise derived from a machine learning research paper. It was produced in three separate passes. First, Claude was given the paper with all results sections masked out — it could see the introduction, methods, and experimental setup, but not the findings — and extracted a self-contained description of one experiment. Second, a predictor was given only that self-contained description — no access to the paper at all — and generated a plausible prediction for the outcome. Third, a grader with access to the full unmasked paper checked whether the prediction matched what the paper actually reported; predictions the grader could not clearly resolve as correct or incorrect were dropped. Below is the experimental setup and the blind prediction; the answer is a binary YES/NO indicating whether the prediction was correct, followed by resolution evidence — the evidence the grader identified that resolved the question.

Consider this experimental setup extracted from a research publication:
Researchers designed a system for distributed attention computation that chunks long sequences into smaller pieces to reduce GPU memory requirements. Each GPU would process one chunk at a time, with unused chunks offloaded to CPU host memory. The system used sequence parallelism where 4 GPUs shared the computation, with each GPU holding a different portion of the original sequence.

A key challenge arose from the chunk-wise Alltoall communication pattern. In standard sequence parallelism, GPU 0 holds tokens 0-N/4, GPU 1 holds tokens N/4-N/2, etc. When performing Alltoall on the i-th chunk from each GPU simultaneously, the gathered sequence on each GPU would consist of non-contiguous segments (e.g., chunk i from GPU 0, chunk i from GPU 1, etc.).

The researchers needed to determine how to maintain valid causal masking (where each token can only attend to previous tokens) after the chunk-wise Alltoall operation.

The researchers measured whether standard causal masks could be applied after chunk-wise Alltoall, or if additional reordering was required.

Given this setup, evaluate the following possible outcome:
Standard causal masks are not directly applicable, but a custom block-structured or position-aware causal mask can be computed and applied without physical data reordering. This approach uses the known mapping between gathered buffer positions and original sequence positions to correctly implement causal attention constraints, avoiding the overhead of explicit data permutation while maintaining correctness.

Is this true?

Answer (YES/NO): NO